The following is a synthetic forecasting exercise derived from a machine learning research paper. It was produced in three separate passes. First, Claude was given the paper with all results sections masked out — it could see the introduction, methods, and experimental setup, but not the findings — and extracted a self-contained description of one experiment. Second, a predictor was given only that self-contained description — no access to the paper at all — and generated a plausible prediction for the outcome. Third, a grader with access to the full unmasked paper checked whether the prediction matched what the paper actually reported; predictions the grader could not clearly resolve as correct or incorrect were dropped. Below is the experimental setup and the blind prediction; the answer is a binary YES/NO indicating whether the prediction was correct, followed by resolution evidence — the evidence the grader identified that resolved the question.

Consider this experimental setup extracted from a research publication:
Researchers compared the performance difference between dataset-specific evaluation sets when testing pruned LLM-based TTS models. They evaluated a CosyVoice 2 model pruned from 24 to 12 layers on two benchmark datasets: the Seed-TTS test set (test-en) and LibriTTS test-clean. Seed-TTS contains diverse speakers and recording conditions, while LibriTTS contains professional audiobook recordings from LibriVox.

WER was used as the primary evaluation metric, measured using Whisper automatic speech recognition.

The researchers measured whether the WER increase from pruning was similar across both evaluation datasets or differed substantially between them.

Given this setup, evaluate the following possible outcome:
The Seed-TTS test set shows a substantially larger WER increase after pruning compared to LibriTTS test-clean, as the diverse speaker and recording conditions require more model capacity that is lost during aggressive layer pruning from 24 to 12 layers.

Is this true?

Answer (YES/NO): YES